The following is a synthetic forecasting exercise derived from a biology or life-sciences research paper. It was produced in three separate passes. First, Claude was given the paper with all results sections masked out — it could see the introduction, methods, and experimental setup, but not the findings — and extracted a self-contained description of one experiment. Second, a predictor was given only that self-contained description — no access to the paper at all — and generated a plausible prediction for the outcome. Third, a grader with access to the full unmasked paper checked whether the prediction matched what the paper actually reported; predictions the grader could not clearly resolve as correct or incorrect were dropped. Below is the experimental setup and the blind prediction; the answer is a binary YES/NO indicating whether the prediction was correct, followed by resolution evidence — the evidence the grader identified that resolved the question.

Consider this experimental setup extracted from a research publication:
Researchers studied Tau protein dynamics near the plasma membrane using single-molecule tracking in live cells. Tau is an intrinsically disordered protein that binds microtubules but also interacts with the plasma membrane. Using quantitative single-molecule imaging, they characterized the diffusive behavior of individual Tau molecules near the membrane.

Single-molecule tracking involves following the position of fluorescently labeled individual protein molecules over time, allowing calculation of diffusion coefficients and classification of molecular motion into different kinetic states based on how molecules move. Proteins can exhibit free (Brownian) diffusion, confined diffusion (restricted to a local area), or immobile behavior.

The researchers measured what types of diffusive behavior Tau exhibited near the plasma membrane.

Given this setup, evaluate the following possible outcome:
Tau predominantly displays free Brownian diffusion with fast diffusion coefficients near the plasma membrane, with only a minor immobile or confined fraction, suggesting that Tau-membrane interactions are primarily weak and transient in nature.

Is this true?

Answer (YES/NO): NO